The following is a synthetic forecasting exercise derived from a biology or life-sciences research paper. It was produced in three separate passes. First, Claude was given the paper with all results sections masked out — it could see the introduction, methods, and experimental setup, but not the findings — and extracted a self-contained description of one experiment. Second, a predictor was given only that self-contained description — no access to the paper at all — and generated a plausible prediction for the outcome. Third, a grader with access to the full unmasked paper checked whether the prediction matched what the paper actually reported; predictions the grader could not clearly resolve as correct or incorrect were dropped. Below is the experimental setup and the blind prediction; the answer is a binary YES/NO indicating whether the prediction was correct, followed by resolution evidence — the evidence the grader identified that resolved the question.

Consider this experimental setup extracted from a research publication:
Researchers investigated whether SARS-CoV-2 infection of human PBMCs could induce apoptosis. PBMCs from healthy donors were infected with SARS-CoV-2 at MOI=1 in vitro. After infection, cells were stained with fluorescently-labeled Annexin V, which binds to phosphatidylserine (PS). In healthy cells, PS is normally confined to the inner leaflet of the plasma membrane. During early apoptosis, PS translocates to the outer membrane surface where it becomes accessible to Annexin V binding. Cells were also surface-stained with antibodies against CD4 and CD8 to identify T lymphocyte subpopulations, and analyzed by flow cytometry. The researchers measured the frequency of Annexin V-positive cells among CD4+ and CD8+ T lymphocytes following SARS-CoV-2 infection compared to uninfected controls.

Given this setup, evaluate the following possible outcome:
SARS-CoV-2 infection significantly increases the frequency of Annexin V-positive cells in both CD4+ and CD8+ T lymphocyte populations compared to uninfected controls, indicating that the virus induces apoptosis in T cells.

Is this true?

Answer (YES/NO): YES